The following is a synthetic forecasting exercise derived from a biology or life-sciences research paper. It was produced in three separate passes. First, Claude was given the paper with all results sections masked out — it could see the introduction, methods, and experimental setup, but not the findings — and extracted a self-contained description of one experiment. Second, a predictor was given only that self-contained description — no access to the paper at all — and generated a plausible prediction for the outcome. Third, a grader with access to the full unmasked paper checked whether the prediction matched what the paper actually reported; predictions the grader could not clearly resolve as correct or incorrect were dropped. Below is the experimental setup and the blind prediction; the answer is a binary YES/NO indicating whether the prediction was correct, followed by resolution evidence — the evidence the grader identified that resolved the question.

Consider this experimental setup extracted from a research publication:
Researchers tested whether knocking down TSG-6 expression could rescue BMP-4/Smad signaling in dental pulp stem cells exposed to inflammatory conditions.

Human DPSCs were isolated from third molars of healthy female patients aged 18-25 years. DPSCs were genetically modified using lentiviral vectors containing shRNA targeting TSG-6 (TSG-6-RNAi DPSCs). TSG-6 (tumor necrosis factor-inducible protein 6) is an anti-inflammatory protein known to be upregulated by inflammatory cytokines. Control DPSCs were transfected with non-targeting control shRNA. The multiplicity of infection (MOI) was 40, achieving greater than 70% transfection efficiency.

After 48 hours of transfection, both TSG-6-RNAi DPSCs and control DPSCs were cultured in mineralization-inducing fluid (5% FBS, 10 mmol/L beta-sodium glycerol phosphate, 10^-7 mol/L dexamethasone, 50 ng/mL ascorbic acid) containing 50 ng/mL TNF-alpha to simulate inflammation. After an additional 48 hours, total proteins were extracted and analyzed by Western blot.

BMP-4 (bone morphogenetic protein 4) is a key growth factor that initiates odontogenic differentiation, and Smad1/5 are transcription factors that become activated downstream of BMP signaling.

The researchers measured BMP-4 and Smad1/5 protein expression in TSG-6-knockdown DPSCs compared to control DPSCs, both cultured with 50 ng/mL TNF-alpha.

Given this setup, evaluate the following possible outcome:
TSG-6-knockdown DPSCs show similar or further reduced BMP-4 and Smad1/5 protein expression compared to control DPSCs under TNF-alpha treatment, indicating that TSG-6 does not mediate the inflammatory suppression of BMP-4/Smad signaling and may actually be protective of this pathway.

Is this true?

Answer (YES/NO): NO